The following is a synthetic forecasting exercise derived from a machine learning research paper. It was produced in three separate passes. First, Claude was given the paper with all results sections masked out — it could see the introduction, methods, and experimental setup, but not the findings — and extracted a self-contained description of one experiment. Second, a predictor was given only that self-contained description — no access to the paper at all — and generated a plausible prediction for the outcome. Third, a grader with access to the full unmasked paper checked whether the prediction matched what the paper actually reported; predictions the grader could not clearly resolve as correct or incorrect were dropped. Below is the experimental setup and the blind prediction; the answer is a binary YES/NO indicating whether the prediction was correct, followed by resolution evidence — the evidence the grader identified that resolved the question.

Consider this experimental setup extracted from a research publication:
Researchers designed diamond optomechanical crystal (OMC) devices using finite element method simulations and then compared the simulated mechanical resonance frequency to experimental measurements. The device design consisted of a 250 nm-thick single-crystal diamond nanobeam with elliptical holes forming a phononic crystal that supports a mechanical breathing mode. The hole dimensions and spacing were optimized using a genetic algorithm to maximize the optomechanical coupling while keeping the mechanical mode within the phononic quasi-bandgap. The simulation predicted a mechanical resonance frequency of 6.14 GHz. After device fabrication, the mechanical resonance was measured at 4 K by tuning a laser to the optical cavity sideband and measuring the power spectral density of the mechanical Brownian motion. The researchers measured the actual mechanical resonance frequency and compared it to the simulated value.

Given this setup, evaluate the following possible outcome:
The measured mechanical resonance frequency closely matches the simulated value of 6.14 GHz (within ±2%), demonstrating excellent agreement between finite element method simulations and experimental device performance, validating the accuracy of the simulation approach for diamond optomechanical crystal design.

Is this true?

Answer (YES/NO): YES